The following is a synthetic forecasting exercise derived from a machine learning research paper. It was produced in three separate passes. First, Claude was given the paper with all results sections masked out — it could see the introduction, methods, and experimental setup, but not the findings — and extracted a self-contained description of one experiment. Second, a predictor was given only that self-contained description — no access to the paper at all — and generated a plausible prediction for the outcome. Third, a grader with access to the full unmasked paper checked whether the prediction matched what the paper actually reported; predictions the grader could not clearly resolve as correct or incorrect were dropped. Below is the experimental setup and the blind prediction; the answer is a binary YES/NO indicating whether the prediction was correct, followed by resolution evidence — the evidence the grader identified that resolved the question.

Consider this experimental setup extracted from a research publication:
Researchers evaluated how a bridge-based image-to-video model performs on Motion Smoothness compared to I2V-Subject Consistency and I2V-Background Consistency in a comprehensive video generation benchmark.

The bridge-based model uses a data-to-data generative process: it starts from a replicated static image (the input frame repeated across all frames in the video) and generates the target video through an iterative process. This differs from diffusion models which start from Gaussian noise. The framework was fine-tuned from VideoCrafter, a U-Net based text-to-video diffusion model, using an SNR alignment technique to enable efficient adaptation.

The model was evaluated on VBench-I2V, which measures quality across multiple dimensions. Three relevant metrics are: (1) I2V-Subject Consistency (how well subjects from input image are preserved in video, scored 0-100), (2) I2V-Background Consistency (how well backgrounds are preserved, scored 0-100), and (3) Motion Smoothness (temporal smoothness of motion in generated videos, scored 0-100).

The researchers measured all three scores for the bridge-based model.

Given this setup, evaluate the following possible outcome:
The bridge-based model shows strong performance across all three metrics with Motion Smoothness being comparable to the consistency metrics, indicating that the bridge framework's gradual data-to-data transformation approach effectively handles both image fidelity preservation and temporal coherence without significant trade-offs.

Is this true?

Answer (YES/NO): YES